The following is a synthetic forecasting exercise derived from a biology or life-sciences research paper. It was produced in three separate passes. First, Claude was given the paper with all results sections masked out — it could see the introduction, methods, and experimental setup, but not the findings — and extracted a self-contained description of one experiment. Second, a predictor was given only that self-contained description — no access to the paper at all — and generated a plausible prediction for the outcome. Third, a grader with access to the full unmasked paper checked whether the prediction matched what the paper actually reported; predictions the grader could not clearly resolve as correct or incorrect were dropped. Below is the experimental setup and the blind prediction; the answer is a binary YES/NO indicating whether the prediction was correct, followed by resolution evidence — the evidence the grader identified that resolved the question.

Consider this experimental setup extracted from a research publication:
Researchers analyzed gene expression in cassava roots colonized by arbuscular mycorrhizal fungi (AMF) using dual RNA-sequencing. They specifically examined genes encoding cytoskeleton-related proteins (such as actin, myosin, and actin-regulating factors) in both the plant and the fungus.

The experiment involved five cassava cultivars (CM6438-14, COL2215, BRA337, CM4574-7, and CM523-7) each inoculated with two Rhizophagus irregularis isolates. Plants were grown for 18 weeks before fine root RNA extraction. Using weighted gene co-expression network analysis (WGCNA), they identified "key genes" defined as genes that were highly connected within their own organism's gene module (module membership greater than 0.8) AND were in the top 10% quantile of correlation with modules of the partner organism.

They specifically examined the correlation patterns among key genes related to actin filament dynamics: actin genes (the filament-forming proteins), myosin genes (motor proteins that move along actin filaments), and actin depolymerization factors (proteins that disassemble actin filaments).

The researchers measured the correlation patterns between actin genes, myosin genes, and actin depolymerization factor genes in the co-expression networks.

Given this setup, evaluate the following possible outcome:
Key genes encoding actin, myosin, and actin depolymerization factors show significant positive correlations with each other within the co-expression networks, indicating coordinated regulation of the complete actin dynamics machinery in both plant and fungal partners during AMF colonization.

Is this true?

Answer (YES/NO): NO